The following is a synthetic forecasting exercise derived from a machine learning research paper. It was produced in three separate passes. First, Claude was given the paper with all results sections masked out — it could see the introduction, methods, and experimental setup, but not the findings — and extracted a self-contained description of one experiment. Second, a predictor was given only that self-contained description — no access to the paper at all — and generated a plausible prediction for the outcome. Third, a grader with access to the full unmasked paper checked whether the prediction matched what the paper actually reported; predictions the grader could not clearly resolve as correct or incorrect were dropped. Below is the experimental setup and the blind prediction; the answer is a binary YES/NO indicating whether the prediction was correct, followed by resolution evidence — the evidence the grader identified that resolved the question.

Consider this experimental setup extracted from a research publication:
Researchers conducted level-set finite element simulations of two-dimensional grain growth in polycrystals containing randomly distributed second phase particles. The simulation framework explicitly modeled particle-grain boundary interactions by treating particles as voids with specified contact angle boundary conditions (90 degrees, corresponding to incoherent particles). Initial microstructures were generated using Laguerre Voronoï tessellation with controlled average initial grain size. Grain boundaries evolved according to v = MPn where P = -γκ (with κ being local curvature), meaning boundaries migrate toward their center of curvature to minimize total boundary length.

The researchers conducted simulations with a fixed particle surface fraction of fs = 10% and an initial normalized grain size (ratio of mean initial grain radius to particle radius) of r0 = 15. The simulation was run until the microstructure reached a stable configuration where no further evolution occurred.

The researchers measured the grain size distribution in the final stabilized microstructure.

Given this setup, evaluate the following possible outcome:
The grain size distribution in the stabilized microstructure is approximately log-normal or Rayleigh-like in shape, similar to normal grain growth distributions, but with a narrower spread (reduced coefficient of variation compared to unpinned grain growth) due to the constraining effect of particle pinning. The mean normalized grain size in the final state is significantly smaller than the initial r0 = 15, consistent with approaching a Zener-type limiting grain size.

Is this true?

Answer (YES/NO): NO